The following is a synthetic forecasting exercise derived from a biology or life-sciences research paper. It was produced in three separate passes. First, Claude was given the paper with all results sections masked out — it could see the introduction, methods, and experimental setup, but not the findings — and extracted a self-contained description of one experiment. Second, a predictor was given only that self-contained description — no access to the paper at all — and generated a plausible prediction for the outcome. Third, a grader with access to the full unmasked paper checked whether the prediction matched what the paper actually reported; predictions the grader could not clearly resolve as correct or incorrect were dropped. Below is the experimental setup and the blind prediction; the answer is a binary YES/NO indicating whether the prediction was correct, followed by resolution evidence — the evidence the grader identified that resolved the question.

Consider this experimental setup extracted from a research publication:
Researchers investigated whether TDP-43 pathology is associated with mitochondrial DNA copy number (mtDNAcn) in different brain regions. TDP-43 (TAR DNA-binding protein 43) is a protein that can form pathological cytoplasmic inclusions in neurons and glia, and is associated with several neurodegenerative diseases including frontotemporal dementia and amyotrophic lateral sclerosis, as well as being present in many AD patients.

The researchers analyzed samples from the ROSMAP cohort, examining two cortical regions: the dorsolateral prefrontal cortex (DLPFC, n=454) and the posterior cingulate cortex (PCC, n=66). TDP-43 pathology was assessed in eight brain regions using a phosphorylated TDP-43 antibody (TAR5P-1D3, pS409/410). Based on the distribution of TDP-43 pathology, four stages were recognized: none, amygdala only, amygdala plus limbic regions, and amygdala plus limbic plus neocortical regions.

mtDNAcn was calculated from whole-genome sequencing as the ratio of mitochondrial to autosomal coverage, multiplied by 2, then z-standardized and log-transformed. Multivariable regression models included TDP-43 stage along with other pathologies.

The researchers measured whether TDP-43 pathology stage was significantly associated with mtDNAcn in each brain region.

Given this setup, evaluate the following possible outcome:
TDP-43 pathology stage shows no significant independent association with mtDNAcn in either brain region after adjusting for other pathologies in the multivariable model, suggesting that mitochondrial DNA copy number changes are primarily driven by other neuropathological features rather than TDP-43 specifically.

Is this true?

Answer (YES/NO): NO